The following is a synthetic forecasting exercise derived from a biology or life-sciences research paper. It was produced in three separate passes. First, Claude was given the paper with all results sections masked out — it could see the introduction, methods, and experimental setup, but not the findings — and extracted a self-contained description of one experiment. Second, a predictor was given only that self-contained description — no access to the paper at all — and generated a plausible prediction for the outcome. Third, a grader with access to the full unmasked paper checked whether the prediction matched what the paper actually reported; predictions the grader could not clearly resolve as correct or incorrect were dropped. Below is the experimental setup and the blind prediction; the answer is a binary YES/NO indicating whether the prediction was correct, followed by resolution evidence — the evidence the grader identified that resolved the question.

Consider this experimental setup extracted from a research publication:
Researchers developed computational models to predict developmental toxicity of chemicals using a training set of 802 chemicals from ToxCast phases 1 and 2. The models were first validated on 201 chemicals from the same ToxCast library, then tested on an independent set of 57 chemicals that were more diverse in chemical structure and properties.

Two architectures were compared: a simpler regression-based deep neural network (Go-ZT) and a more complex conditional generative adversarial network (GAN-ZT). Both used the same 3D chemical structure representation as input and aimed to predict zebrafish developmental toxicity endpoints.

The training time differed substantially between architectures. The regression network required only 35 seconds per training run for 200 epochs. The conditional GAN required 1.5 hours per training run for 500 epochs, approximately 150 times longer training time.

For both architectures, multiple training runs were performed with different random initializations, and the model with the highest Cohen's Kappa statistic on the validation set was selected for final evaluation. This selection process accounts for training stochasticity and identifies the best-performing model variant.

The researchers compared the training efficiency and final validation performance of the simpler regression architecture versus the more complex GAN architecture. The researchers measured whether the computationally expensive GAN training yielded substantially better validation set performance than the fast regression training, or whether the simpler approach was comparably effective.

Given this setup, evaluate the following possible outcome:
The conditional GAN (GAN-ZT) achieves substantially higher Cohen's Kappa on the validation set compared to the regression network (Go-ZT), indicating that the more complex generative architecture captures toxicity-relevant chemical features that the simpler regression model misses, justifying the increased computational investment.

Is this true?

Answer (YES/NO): NO